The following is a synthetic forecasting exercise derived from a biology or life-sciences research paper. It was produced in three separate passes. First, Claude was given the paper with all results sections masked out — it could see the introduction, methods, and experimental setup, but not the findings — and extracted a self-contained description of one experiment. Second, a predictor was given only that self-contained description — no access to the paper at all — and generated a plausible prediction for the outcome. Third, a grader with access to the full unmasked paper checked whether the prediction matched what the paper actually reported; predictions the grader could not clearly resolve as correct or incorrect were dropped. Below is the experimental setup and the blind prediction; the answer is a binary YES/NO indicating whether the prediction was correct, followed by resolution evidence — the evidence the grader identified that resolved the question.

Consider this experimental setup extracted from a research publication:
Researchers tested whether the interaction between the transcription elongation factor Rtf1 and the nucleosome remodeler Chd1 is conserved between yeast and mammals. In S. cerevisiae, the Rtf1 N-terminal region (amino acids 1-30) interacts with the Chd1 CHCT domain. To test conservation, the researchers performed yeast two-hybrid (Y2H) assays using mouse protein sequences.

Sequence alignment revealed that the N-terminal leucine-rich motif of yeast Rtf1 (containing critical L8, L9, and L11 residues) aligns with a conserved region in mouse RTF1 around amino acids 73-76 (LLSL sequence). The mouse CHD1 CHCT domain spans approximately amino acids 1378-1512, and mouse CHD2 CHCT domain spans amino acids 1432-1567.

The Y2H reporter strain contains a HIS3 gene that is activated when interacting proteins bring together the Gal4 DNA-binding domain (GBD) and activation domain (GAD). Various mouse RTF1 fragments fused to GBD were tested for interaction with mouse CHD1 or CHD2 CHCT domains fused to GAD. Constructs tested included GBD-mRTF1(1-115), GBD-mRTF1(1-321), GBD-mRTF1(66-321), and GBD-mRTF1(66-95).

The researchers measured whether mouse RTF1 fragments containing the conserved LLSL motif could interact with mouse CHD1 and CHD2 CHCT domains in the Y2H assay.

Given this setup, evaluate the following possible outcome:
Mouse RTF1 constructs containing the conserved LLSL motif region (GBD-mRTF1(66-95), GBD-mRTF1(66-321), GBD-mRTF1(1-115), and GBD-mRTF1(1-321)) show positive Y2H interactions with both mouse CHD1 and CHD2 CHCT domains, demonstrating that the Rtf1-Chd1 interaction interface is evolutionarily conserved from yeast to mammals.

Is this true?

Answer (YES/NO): NO